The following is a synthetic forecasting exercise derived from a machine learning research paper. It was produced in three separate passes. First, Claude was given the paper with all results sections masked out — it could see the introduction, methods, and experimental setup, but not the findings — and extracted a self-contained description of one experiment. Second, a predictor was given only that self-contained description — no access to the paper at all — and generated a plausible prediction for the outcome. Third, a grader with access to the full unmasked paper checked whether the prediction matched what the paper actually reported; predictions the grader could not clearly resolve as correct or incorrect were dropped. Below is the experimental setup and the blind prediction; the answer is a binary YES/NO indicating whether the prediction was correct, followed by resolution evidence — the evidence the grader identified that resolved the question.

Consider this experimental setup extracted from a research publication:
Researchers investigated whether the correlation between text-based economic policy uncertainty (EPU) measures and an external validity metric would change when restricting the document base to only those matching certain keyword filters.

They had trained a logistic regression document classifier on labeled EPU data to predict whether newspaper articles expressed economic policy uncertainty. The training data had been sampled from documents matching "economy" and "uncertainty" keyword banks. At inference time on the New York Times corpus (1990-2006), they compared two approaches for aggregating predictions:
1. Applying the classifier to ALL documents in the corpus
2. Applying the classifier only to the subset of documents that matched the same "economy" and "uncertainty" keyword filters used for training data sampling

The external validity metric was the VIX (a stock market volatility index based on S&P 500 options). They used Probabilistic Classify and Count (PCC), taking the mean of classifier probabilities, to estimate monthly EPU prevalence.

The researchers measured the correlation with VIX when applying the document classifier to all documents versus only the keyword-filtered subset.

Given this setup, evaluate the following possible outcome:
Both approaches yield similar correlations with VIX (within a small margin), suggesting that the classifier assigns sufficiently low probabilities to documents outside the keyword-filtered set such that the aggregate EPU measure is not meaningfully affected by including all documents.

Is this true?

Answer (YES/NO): NO